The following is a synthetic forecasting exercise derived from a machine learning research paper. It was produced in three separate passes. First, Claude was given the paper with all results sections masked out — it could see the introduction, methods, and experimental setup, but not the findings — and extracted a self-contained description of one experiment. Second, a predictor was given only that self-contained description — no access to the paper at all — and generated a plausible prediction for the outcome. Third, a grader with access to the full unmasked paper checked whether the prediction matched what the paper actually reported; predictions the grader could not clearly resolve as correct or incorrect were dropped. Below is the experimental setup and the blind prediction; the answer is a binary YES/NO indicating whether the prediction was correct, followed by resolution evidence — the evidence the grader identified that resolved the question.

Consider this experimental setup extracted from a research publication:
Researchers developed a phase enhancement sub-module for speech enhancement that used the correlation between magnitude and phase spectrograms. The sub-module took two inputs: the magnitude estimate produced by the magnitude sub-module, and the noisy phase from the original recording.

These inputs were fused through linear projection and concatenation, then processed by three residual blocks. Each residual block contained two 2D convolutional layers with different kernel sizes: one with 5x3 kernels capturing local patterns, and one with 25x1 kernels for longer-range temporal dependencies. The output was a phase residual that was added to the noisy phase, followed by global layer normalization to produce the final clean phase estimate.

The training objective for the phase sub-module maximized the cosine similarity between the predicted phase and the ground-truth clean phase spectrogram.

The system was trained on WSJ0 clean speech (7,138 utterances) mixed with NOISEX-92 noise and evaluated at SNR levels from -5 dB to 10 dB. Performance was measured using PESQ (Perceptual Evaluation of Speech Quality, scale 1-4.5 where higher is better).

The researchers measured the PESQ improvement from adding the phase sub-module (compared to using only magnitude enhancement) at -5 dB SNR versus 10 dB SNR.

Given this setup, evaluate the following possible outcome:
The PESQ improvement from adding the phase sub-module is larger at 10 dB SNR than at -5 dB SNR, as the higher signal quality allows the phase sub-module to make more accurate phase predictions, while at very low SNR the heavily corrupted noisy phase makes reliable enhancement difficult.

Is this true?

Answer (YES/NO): NO